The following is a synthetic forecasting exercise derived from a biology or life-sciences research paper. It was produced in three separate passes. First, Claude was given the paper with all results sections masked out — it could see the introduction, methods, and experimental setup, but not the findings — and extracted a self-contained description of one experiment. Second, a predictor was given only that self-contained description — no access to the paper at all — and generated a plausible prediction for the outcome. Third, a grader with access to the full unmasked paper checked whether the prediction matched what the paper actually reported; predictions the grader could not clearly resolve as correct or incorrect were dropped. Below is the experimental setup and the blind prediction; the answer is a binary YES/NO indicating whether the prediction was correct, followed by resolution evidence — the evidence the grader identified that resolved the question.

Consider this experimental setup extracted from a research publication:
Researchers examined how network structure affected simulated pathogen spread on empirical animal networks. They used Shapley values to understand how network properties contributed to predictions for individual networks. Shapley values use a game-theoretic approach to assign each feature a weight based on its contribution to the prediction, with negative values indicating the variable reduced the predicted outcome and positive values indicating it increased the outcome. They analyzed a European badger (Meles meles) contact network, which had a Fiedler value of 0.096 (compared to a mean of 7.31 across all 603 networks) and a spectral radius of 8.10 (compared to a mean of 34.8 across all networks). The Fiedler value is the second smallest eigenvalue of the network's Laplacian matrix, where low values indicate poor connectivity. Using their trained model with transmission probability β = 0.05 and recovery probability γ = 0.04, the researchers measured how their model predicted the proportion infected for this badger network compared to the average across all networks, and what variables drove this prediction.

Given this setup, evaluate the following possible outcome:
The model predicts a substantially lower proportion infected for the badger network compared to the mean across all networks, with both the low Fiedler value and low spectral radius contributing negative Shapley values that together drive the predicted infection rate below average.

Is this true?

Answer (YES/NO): YES